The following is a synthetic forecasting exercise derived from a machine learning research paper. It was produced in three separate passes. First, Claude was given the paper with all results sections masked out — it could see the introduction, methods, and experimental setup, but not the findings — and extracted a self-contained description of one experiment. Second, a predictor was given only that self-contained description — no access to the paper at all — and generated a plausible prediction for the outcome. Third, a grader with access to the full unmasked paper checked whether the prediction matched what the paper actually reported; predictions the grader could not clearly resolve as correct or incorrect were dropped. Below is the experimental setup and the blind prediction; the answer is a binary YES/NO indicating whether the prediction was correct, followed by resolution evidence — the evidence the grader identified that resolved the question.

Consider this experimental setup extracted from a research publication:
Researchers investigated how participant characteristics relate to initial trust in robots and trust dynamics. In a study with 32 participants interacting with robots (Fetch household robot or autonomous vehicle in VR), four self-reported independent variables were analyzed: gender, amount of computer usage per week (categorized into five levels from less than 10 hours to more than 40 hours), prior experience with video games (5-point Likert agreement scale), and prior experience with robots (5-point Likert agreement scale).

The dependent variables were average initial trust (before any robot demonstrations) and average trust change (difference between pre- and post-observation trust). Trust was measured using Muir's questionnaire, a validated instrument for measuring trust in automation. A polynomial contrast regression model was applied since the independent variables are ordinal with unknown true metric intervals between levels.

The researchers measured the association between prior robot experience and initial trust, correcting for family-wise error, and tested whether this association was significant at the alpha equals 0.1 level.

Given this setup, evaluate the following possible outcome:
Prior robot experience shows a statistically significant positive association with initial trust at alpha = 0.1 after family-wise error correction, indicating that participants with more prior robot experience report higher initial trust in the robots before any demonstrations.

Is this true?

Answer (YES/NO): YES